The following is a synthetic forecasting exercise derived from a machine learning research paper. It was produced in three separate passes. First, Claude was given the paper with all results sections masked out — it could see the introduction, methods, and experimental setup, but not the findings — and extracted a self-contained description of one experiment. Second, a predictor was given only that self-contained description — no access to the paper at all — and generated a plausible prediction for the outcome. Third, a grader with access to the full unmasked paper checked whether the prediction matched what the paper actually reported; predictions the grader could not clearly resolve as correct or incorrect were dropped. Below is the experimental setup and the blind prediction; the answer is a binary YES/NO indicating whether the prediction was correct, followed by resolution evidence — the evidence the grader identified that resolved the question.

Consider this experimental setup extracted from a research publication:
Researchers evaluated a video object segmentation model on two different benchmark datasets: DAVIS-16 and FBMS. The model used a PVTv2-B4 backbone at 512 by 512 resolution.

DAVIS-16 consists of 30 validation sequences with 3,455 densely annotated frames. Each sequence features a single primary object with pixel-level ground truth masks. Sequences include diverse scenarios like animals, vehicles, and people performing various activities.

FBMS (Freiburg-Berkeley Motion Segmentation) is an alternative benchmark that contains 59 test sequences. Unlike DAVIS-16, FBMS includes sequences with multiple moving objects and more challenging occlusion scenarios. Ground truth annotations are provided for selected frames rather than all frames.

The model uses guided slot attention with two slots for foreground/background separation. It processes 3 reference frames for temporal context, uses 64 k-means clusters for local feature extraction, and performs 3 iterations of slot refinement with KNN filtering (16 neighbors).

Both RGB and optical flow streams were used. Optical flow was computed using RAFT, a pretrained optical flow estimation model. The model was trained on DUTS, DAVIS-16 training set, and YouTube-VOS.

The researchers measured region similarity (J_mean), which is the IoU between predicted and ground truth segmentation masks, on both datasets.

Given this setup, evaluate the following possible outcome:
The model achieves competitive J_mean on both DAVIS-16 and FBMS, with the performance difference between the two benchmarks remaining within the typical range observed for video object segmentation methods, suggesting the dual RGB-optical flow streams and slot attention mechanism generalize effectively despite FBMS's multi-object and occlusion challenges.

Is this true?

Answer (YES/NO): YES